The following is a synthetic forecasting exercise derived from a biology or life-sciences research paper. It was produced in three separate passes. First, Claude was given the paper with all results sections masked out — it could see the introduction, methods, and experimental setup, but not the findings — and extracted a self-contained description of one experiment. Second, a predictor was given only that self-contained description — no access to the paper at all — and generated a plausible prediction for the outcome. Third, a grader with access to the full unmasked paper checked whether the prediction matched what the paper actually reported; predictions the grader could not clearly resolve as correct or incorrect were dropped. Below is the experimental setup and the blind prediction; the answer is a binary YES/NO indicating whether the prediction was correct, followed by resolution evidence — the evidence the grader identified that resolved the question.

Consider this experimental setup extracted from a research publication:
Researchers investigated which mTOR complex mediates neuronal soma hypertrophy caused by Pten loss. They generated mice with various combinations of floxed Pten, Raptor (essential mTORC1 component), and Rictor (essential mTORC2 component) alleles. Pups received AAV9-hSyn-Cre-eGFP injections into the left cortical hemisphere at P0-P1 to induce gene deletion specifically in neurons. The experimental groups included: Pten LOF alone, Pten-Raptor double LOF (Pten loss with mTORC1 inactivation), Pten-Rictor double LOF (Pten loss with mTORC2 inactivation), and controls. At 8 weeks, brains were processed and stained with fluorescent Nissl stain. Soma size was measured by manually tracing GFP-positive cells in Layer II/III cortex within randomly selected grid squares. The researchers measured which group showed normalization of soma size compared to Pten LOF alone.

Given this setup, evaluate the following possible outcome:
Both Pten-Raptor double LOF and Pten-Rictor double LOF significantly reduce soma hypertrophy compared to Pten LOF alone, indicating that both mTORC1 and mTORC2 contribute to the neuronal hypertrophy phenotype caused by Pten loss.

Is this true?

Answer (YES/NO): YES